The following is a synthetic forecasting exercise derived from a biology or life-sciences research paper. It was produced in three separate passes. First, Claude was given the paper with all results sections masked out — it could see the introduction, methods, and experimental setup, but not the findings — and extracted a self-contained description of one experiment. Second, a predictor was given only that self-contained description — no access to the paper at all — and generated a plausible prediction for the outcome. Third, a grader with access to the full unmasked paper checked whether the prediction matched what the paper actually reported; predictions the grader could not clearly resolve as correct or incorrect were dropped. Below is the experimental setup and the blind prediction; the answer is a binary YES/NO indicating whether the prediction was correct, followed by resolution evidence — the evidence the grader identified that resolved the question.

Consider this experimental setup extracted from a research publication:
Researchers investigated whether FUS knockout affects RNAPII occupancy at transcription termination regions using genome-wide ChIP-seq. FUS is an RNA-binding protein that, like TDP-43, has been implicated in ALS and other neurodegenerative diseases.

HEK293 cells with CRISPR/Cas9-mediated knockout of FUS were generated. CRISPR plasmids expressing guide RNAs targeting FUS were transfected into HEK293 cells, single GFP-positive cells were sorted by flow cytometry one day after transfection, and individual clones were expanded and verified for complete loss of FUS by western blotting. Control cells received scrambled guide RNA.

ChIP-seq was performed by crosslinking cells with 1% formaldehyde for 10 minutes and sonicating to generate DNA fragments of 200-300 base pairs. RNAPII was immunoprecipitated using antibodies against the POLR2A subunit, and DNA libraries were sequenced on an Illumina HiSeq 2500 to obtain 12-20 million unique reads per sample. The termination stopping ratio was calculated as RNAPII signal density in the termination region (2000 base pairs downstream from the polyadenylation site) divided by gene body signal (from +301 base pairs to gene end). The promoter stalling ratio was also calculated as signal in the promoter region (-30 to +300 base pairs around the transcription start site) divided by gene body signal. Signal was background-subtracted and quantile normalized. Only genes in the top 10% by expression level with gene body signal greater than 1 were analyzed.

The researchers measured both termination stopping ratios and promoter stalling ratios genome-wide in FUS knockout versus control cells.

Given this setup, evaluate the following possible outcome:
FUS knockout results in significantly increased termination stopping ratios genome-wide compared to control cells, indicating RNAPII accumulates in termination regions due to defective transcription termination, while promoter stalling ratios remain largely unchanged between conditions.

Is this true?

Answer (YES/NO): NO